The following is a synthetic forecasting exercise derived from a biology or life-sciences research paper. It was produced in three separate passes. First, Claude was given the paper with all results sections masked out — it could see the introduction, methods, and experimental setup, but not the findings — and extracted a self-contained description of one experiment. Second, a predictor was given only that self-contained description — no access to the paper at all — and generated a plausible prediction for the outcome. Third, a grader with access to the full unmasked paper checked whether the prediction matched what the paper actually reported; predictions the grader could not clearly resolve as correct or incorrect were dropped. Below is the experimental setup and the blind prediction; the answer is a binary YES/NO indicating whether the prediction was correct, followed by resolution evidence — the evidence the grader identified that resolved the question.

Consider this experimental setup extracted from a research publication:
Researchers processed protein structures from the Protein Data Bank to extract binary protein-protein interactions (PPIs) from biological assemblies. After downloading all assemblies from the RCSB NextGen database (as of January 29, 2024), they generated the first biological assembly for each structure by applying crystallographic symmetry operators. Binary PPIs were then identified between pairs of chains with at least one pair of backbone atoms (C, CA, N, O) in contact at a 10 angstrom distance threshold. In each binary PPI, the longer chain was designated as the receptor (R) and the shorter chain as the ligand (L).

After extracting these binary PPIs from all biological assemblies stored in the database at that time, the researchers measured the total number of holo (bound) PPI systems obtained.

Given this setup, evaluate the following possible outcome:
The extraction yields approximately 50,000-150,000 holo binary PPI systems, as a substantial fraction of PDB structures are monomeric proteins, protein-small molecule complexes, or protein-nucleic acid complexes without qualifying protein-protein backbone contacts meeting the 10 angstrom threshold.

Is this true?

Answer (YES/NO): NO